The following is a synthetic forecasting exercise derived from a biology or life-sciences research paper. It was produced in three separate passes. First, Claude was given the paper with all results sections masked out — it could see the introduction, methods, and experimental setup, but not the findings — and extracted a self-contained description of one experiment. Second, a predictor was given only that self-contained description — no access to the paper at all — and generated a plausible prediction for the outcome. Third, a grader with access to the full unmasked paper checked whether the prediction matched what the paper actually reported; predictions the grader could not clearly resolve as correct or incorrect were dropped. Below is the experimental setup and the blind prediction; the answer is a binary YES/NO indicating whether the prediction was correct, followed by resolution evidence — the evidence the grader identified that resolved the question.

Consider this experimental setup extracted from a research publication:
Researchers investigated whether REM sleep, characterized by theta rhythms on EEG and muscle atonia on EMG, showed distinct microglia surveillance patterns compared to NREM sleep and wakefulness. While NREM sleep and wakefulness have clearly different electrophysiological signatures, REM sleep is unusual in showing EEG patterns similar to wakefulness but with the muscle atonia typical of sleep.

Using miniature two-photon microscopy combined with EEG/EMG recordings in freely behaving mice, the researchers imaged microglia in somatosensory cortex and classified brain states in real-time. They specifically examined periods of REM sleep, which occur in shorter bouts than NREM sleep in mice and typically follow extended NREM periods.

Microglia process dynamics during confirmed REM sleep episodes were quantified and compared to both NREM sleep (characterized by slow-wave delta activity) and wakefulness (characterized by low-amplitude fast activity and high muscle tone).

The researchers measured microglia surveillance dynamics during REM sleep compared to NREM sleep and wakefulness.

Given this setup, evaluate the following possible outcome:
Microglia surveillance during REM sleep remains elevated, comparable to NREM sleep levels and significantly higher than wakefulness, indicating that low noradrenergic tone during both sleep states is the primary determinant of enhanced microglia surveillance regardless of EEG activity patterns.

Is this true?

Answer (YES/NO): NO